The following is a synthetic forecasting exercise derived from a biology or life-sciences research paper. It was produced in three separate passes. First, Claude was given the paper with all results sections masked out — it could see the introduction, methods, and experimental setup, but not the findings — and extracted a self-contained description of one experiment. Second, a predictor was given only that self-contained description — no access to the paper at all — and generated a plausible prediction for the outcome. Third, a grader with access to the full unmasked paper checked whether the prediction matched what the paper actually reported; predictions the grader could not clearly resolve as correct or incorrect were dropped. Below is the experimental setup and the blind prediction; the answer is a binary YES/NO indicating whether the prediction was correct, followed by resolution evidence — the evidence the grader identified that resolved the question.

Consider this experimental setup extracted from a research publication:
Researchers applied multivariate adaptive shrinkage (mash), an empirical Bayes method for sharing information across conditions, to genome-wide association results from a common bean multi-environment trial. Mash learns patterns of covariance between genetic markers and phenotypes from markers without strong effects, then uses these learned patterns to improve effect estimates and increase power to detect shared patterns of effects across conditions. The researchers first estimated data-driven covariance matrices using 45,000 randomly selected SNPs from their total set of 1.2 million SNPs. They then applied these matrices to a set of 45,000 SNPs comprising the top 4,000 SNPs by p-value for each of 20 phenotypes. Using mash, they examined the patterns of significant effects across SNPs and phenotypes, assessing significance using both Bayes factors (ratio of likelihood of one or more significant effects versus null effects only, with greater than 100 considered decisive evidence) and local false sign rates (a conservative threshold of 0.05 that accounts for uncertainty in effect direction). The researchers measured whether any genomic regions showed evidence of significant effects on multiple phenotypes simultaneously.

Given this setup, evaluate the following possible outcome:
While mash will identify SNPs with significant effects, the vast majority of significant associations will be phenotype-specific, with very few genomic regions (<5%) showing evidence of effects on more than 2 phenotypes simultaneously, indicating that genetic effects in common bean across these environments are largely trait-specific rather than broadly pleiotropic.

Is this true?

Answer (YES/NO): NO